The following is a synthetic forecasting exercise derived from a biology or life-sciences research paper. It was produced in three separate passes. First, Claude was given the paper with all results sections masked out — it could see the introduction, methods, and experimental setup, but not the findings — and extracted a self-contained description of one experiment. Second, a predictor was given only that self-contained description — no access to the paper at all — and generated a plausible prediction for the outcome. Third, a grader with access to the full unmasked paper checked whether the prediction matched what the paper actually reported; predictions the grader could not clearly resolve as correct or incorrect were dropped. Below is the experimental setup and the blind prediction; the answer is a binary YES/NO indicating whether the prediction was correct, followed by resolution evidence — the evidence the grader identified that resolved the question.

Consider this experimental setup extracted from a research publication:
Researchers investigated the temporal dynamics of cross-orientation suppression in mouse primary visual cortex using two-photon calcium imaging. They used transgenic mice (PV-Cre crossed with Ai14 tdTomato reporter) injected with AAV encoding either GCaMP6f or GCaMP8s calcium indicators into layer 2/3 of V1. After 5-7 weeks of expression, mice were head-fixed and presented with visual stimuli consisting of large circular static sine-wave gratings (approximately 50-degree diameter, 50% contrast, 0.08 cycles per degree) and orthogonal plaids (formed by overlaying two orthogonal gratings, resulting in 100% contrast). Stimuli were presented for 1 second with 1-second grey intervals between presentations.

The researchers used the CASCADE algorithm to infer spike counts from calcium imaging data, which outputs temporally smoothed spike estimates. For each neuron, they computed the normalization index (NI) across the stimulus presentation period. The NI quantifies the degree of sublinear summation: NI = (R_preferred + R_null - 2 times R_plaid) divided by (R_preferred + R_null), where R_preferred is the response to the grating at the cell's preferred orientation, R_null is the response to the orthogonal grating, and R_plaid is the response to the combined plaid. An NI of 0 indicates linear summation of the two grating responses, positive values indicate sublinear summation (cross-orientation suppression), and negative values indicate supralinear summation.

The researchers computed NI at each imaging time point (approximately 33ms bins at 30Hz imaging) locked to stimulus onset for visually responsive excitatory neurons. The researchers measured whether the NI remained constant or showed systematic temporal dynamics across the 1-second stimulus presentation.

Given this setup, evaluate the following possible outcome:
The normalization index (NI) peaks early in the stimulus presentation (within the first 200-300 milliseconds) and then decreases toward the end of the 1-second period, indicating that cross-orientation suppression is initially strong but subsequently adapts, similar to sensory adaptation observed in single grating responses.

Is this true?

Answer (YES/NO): NO